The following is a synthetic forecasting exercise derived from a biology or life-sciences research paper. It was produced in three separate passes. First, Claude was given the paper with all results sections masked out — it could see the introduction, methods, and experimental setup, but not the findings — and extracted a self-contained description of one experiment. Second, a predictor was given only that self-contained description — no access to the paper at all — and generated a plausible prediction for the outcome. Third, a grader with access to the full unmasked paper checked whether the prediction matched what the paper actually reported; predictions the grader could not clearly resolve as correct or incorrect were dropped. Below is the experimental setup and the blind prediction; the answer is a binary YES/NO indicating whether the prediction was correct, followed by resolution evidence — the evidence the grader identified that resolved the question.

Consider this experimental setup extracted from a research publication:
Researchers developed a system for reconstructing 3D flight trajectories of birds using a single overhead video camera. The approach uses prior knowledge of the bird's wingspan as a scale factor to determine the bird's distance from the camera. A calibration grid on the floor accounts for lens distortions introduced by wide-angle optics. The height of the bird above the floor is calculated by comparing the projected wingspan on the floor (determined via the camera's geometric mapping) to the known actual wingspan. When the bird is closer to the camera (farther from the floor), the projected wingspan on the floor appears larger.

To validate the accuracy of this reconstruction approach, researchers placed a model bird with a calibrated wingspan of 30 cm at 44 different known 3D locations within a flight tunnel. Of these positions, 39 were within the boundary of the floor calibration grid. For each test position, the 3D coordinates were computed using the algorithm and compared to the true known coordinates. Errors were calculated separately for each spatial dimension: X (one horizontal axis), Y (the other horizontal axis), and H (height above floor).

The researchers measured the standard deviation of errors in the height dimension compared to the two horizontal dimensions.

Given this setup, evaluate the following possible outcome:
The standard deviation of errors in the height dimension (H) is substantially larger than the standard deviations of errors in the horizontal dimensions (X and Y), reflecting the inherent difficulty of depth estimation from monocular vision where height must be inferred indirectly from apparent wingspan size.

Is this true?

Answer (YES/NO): NO